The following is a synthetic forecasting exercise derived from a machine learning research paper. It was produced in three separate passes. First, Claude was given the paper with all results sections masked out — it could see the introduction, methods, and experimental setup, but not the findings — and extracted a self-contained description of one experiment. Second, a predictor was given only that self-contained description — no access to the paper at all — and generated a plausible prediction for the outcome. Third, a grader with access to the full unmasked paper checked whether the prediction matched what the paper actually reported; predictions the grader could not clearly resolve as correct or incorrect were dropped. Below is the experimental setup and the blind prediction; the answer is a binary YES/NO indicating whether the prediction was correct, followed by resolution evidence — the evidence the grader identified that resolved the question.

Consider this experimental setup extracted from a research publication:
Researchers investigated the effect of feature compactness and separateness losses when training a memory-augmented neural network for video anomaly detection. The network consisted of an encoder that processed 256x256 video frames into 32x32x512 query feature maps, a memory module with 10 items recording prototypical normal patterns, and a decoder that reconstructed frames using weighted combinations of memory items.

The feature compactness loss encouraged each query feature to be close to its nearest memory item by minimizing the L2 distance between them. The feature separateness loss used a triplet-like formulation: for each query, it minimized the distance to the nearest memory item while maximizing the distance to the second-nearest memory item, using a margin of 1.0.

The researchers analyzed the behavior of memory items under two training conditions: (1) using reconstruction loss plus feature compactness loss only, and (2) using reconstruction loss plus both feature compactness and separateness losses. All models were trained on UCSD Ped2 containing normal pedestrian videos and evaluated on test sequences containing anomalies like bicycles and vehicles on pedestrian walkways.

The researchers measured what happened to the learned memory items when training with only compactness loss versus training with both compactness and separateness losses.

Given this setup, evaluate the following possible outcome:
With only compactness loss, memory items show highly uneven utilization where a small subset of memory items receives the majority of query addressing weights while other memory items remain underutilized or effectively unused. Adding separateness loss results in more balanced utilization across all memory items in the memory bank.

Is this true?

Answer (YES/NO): NO